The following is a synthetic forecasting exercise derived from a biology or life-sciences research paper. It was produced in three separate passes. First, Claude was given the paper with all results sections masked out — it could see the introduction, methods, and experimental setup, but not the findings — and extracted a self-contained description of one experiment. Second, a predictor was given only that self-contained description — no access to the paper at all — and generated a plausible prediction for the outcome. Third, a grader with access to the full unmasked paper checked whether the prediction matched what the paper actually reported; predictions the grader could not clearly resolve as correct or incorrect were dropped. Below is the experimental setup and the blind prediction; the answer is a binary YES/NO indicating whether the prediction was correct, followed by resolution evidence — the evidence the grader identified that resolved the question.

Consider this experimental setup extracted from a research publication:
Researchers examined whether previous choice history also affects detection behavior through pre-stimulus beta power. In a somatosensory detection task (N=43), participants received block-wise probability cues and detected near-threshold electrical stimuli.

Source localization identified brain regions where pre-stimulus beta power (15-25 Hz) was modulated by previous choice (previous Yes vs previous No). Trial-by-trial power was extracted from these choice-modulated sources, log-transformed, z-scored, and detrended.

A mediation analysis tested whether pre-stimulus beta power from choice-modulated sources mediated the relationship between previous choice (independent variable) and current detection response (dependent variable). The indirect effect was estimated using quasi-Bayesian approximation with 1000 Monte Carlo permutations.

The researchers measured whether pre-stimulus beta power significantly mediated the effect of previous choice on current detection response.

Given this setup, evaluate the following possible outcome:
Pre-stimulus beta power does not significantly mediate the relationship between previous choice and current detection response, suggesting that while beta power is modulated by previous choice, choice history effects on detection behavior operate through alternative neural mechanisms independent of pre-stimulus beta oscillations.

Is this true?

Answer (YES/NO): NO